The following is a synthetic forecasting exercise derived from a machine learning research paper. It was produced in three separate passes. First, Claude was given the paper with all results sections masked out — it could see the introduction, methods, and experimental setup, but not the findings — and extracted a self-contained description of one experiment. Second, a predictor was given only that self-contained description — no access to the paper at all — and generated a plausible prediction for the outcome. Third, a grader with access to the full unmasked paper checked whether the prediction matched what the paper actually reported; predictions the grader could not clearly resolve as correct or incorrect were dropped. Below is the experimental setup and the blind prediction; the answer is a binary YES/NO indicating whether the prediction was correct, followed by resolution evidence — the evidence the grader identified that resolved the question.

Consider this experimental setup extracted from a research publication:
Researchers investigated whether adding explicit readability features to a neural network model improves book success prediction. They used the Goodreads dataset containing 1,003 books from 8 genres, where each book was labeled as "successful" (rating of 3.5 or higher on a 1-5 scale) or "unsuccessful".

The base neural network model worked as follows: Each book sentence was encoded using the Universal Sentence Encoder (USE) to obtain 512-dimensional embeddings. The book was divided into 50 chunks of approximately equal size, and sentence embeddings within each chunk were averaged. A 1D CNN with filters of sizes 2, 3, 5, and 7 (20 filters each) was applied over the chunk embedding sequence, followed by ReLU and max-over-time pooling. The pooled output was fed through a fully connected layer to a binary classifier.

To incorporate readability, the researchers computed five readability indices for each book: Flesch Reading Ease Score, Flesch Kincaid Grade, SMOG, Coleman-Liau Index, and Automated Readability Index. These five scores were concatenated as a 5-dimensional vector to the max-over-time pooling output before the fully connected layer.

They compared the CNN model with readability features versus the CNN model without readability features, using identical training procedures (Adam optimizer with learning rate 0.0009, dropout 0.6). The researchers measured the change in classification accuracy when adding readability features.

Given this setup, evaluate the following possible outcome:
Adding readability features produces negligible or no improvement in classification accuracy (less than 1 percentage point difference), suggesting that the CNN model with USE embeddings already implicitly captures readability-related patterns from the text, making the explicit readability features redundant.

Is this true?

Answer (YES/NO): NO